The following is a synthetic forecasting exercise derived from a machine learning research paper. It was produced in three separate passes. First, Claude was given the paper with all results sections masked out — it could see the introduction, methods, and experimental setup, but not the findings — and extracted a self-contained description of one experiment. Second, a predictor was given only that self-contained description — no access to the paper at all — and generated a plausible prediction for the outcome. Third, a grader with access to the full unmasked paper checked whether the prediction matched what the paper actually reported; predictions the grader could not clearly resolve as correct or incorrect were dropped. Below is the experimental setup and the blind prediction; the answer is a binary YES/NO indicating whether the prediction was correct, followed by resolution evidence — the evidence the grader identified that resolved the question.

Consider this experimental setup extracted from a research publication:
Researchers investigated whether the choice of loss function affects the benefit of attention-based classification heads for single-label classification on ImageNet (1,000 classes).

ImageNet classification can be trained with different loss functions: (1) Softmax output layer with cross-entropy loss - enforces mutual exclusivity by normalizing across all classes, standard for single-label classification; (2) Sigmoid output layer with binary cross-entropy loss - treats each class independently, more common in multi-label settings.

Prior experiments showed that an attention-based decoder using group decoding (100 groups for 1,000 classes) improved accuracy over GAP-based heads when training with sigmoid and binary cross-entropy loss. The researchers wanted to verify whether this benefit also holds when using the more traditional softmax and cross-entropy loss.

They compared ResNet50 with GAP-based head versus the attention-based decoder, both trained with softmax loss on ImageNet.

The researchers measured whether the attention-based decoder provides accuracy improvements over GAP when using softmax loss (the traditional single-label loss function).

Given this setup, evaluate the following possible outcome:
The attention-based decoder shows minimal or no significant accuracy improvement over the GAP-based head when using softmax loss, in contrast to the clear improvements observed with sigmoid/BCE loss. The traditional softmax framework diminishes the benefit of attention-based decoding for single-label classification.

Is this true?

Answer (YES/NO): NO